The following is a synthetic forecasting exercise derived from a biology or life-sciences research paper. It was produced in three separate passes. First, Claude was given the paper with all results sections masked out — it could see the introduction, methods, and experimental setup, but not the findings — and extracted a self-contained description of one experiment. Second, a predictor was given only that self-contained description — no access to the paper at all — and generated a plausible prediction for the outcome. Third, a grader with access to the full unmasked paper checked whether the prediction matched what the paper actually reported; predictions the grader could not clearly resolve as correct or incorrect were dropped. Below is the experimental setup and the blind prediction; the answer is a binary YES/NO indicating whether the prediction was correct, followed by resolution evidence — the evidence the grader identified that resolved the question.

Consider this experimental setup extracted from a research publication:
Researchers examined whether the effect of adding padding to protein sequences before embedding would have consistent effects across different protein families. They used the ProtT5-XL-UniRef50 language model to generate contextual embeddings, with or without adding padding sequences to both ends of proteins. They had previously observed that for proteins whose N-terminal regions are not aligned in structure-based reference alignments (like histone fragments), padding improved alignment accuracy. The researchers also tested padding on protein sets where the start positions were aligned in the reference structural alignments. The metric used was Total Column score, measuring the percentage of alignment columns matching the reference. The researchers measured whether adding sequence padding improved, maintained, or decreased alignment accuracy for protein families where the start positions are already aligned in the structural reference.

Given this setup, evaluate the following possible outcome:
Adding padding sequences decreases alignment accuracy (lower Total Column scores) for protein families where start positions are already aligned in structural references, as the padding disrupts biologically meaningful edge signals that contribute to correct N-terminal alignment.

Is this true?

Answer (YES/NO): NO